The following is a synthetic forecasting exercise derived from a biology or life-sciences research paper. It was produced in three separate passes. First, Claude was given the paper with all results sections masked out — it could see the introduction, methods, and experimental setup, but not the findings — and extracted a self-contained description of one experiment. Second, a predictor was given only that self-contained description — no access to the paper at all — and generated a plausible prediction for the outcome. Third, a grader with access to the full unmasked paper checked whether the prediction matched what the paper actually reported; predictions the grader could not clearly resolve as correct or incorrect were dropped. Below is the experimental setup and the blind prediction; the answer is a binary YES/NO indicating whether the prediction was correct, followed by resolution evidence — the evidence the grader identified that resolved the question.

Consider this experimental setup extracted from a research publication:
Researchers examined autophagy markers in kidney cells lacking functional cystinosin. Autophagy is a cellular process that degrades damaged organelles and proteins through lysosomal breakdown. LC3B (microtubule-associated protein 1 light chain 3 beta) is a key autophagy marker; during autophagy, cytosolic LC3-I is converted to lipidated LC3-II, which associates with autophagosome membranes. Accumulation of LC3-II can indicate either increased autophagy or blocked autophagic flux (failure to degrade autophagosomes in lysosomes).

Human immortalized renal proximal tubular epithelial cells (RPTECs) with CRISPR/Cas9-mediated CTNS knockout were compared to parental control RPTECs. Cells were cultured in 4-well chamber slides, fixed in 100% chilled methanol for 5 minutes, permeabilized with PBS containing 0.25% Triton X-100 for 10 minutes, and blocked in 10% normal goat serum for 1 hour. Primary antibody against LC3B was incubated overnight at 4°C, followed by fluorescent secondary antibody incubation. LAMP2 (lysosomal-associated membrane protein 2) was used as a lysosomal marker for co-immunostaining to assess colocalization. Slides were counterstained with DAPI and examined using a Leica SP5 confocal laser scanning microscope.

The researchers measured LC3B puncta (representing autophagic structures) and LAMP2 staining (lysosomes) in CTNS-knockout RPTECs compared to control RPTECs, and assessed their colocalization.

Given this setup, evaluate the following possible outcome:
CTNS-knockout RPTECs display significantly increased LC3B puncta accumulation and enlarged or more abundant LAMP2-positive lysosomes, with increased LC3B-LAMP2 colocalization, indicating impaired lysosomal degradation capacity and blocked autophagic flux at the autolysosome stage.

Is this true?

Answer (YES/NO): NO